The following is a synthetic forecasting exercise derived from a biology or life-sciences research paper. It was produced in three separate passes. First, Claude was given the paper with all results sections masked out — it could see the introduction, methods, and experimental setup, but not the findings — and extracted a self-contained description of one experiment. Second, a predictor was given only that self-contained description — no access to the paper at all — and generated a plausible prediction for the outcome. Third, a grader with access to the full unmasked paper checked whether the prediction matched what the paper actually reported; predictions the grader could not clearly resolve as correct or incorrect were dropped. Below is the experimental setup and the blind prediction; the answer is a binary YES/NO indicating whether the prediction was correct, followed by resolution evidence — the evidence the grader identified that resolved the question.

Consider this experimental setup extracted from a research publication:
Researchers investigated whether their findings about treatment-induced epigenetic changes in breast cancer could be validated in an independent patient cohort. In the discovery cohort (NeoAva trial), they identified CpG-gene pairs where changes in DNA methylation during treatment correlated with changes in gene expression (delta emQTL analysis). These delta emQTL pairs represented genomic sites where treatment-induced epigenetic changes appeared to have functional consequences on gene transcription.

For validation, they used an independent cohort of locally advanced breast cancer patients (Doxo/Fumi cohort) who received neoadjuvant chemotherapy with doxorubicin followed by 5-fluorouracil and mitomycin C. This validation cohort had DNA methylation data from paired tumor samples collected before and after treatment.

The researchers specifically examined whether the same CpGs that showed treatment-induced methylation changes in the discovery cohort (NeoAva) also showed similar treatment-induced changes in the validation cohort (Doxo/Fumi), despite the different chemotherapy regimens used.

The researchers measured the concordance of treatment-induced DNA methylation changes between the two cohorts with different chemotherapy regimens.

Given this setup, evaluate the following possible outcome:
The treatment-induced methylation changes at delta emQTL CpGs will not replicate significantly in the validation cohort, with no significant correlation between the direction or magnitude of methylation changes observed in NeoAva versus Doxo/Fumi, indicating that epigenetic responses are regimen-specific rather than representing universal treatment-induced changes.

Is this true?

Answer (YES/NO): NO